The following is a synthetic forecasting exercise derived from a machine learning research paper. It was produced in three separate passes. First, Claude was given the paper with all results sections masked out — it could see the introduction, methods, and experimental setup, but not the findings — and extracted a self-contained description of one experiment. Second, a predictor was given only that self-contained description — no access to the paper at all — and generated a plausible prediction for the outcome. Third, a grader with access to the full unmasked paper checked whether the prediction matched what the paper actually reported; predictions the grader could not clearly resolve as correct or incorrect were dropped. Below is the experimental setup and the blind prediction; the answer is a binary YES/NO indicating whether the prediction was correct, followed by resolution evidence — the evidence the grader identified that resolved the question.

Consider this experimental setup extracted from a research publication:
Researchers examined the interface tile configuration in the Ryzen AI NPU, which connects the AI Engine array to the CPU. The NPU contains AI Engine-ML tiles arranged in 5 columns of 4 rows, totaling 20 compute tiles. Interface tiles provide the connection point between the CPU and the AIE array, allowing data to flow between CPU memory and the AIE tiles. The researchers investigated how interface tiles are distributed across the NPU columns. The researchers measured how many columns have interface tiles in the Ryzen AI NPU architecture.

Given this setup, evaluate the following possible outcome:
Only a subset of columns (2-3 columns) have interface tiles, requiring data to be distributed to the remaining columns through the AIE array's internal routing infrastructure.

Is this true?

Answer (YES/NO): NO